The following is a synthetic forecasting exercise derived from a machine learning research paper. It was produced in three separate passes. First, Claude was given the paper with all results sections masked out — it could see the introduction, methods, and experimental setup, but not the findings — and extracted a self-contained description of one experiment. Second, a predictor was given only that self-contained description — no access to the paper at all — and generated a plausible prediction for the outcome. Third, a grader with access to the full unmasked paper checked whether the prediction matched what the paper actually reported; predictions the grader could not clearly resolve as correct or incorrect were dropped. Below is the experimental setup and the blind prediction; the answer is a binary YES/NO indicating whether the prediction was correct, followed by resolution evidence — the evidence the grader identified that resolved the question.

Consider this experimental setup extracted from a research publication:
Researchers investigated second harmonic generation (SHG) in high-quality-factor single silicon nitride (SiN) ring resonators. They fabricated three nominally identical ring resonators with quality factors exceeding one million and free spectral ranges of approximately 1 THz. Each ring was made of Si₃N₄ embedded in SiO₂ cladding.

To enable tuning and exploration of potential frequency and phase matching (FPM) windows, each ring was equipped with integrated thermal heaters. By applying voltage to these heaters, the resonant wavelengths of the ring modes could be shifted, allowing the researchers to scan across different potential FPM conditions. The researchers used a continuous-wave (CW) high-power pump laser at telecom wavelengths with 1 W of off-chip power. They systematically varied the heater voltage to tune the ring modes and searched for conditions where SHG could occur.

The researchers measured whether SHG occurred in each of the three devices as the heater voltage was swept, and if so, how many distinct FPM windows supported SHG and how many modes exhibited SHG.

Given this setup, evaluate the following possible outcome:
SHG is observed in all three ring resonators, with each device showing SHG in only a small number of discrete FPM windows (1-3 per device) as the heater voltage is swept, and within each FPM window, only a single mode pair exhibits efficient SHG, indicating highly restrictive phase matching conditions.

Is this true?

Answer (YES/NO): NO